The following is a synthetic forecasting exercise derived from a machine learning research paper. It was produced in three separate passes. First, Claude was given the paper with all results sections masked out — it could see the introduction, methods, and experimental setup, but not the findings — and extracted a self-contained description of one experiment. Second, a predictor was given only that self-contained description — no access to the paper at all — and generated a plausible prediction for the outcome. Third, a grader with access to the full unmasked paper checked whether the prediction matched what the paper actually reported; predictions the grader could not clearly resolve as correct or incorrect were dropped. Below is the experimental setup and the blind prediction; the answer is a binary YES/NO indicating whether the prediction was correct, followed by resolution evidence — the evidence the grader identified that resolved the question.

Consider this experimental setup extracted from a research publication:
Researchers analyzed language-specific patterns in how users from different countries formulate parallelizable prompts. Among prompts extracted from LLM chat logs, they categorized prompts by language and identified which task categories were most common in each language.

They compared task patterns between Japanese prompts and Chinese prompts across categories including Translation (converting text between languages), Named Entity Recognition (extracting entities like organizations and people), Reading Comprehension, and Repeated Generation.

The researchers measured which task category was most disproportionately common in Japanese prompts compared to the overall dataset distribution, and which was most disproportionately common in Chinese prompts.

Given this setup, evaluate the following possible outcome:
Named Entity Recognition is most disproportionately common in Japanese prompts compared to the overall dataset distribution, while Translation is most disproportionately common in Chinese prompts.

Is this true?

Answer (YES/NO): NO